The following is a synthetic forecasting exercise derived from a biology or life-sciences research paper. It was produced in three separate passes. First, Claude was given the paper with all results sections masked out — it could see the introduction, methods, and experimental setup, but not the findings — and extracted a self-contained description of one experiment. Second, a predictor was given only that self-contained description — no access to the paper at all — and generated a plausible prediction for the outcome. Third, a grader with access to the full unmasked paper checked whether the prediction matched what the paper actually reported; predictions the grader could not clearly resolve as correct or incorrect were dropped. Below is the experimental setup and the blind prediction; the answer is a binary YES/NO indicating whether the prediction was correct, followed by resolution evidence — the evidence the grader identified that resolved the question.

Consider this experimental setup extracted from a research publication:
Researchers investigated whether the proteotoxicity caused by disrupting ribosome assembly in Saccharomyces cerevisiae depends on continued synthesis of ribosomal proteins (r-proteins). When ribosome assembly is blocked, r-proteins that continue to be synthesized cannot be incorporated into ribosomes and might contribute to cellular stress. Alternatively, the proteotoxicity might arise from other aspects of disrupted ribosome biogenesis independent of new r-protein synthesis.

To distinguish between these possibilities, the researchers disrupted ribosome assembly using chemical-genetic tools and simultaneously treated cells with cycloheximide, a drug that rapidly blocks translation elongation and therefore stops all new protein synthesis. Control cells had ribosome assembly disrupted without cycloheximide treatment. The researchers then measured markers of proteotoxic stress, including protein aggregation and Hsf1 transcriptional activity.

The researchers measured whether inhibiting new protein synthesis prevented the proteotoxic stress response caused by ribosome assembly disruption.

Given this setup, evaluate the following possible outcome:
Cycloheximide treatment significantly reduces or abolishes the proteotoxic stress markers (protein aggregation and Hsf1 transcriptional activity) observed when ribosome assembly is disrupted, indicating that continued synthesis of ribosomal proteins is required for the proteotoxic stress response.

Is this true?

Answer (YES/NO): YES